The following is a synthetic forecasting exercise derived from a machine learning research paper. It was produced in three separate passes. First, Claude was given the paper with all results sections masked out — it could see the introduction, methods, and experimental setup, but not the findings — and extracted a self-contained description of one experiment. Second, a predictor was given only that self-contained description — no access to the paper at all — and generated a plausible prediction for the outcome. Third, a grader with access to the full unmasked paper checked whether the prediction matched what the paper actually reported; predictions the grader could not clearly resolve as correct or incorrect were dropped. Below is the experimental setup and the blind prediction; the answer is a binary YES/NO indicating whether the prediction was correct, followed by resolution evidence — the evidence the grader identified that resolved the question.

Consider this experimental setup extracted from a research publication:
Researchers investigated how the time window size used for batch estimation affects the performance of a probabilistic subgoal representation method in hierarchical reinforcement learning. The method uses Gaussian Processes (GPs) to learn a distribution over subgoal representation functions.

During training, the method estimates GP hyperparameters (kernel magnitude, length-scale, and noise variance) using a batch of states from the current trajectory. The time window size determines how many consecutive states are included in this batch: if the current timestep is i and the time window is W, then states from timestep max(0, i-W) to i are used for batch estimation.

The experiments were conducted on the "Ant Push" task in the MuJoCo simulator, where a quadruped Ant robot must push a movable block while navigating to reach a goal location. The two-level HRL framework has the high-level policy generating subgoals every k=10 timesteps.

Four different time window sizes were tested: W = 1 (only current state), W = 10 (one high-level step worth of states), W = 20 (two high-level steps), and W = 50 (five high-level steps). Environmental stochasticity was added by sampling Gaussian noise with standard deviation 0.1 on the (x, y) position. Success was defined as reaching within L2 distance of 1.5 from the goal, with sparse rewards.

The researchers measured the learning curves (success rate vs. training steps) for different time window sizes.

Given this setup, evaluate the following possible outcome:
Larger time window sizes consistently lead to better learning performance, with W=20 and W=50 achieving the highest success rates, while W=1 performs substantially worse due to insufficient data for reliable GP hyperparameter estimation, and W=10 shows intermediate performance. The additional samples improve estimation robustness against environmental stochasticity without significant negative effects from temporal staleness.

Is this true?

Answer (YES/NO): NO